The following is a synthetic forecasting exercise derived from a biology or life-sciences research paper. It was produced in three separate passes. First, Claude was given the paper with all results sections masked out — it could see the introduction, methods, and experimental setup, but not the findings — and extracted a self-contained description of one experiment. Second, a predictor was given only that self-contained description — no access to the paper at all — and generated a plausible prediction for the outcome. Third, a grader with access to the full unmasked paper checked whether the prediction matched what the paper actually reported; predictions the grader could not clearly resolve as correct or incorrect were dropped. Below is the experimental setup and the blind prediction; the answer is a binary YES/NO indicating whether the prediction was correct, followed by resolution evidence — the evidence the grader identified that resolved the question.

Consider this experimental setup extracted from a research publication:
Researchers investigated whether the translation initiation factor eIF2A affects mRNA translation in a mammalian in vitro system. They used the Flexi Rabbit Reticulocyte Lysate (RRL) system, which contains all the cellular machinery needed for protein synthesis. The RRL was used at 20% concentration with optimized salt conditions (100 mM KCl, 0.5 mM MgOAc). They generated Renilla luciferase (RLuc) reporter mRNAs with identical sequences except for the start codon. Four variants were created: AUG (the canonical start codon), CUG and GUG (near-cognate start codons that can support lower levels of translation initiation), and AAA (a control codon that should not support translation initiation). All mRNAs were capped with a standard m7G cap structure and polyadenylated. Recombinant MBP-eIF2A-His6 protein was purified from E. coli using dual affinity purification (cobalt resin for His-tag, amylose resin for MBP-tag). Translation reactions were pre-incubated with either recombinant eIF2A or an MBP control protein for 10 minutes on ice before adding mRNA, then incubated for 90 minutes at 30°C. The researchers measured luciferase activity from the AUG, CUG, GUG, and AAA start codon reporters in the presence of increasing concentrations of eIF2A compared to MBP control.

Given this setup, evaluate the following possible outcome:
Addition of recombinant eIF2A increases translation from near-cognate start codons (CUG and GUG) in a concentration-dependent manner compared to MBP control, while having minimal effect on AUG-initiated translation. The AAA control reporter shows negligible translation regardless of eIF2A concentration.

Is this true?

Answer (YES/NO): NO